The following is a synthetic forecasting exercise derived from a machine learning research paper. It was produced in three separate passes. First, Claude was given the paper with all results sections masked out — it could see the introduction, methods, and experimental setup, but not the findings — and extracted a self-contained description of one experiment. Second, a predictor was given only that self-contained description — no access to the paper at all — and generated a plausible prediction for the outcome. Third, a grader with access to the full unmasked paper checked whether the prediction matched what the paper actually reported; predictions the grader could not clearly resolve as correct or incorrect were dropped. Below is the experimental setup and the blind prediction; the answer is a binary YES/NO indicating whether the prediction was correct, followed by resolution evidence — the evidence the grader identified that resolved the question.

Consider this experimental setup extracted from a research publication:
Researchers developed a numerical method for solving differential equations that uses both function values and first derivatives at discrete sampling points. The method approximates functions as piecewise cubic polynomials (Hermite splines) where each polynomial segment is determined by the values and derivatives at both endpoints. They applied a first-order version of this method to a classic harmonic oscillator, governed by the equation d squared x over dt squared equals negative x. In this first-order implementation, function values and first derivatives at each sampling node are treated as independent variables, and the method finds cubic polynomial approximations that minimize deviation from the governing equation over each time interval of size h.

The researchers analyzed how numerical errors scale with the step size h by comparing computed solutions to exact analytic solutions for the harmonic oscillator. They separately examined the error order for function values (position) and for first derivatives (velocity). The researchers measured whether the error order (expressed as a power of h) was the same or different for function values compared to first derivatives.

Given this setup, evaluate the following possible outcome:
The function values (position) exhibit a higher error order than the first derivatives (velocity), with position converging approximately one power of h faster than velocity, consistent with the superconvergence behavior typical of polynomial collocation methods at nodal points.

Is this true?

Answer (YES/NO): YES